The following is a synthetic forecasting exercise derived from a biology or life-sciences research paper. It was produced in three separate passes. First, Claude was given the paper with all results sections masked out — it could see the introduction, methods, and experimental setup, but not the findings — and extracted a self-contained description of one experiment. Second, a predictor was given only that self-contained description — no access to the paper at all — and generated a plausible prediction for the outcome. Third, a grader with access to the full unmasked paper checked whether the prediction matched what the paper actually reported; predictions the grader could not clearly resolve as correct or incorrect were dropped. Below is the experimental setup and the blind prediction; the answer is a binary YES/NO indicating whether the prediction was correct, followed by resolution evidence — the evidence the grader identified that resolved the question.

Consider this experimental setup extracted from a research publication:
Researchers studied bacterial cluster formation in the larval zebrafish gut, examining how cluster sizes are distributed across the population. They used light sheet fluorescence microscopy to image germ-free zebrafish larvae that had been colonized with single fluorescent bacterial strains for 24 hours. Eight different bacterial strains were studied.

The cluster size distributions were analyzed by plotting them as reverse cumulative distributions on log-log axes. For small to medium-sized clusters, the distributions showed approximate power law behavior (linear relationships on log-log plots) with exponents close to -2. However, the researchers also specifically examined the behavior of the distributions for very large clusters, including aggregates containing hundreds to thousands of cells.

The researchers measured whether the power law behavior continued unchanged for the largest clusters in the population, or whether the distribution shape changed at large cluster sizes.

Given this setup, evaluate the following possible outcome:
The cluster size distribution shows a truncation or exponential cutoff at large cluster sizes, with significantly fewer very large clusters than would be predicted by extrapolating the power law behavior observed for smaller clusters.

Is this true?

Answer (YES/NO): NO